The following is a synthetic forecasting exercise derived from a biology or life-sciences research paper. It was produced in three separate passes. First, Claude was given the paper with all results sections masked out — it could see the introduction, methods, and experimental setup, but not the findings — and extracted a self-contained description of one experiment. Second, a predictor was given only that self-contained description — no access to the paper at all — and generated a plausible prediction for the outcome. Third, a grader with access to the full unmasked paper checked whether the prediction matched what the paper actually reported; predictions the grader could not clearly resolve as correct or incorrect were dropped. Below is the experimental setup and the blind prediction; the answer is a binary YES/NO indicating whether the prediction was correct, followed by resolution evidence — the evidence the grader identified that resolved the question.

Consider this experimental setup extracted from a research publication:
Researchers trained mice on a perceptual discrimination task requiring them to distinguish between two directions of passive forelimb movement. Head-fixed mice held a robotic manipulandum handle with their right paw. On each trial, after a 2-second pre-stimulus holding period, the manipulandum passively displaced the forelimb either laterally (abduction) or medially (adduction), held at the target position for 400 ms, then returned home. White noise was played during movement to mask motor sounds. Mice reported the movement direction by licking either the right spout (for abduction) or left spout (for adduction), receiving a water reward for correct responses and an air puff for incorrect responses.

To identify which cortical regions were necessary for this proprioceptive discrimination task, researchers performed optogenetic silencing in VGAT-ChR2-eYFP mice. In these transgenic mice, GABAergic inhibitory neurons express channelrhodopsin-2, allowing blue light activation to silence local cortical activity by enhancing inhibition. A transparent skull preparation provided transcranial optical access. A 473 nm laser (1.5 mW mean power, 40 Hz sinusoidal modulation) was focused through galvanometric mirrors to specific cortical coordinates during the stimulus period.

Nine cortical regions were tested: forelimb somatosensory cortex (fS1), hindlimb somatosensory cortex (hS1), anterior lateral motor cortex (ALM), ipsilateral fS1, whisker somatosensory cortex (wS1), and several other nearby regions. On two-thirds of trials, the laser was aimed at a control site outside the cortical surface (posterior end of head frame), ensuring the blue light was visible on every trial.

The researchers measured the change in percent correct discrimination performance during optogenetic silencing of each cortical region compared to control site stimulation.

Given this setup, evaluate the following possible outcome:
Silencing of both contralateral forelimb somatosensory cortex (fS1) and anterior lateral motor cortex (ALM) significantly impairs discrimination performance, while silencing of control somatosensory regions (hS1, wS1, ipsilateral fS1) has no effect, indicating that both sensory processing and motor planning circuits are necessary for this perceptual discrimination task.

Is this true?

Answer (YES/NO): NO